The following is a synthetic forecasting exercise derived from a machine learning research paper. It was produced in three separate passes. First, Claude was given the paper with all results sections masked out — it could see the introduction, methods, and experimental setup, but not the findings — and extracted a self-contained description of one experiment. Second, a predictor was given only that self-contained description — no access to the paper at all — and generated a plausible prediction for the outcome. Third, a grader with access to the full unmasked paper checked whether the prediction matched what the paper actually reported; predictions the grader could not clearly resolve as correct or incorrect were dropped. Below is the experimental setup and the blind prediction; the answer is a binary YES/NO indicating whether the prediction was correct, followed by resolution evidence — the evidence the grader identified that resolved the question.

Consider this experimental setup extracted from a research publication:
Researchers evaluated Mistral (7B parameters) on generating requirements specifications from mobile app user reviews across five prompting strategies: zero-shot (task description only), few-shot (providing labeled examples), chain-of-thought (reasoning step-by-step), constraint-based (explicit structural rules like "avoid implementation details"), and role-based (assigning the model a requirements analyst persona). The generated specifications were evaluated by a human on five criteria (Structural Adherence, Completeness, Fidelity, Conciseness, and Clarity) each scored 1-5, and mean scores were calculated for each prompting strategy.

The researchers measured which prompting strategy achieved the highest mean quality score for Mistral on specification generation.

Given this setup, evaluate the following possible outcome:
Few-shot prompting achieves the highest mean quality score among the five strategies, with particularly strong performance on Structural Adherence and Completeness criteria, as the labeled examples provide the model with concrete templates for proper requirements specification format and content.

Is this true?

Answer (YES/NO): NO